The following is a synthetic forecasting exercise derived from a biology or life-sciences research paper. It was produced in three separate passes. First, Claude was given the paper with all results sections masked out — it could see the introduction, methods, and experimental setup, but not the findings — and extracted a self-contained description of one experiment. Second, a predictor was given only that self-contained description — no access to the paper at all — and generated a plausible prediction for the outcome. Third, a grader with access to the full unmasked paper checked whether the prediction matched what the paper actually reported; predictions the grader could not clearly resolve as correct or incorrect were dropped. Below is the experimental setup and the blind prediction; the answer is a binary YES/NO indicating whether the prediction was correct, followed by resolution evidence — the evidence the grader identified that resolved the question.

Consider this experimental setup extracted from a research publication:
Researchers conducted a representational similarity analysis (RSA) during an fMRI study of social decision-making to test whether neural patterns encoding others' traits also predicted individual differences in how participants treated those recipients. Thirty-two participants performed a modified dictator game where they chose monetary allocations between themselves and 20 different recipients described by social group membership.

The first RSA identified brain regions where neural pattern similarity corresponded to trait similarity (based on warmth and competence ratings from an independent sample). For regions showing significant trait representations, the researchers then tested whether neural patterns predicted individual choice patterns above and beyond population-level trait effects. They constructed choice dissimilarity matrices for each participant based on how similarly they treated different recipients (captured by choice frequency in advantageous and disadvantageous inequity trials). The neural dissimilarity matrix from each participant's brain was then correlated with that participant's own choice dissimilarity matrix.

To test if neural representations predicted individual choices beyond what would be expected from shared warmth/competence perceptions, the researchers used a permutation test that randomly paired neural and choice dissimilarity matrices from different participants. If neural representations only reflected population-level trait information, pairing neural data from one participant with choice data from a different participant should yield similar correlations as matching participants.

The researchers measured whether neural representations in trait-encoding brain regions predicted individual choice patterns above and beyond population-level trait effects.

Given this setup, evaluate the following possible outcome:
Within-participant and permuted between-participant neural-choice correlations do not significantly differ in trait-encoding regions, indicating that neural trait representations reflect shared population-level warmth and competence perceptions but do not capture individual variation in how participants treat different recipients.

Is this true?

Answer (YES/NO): NO